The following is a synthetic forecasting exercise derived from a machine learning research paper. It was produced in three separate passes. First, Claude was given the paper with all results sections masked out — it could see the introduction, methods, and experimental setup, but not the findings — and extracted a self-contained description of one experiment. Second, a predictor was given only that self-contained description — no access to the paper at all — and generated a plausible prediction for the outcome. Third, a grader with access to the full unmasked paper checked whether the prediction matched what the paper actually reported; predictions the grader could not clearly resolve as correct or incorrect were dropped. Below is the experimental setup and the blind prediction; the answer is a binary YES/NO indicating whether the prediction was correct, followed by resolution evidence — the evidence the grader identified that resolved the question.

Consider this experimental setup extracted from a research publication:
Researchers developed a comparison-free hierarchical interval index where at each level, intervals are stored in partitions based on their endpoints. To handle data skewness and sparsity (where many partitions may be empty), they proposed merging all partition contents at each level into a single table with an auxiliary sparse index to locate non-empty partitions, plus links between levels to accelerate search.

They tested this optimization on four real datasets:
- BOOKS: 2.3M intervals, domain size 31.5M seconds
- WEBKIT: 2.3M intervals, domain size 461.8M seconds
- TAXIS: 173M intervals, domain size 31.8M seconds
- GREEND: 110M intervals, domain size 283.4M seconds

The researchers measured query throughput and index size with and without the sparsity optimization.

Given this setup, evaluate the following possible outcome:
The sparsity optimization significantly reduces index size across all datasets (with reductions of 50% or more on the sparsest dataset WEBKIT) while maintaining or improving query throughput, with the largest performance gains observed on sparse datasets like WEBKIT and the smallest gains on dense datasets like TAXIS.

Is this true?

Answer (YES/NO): NO